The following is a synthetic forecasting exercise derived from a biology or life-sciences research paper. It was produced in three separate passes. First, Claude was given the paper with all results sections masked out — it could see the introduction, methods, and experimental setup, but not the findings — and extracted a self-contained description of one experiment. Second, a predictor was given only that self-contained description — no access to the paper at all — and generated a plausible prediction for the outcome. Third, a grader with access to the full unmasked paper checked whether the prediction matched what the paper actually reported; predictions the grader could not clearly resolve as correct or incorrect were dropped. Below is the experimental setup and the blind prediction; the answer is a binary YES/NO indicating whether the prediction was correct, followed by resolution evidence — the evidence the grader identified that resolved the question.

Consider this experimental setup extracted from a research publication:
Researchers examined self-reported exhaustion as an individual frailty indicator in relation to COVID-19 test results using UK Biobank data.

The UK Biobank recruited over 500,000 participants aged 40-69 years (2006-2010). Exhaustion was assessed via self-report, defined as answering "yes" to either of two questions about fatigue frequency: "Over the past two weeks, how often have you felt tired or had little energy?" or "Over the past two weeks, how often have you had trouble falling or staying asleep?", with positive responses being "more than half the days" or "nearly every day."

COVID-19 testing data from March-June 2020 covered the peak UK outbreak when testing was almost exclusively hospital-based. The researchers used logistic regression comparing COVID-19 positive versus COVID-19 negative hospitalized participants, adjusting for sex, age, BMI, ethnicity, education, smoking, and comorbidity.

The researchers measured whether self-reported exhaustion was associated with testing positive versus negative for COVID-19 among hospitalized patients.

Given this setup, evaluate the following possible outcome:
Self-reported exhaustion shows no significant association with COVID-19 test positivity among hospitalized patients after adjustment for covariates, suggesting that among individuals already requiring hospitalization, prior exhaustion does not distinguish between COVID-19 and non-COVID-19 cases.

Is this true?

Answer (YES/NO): YES